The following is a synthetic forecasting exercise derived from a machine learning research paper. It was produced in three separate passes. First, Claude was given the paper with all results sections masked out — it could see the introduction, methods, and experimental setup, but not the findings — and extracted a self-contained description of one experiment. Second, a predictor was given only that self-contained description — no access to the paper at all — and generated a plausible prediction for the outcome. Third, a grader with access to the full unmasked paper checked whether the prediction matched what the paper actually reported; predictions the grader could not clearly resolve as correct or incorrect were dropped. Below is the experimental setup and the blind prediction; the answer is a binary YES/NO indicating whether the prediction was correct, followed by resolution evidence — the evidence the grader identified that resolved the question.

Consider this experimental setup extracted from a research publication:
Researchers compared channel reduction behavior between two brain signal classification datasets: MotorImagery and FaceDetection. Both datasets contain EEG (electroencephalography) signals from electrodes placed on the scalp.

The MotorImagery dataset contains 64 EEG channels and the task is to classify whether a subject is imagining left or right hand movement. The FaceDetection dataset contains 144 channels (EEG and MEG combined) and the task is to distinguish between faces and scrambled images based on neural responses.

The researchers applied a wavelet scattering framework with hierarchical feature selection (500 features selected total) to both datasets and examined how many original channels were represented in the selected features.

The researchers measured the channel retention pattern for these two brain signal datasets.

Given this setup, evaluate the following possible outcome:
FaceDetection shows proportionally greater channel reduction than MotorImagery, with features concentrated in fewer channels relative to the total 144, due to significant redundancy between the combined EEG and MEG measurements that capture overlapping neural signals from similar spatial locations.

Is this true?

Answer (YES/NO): YES